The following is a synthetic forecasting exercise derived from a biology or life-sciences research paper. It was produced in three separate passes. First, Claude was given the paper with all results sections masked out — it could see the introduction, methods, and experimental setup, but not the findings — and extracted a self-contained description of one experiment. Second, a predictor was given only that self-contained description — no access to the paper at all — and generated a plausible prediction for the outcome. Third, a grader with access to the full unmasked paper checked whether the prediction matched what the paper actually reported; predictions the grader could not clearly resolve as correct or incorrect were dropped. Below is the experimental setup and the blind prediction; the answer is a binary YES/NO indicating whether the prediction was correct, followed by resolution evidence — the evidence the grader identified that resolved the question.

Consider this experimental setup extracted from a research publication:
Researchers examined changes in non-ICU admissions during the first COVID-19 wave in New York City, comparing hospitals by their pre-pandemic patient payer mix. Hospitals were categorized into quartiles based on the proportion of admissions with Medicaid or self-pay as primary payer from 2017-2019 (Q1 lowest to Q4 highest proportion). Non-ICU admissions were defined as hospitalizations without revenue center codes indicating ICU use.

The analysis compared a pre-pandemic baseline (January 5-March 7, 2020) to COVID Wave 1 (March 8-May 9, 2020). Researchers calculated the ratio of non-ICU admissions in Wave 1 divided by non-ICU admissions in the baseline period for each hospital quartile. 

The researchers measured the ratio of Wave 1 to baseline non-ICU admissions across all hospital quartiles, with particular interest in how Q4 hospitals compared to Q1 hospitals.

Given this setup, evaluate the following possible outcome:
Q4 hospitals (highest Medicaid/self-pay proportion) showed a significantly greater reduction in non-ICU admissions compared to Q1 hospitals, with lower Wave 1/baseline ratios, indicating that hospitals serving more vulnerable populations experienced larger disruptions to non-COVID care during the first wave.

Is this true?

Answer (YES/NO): NO